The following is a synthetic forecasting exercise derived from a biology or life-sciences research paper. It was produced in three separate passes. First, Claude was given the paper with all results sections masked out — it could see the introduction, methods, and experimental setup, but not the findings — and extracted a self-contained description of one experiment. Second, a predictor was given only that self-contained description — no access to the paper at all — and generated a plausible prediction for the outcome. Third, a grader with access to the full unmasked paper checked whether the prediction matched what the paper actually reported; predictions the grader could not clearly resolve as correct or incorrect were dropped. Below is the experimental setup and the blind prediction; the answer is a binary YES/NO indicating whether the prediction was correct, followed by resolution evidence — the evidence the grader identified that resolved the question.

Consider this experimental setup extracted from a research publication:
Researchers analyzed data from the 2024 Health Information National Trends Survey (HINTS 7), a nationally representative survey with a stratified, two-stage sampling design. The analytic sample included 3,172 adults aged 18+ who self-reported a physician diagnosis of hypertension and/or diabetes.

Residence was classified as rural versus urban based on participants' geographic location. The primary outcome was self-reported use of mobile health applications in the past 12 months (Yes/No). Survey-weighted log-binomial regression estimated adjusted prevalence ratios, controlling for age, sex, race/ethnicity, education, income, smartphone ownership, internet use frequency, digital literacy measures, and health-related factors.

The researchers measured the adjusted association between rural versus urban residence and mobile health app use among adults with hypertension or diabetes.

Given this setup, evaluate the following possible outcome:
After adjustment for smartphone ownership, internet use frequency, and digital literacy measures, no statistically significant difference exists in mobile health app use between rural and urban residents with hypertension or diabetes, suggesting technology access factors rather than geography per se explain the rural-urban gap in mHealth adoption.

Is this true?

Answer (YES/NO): NO